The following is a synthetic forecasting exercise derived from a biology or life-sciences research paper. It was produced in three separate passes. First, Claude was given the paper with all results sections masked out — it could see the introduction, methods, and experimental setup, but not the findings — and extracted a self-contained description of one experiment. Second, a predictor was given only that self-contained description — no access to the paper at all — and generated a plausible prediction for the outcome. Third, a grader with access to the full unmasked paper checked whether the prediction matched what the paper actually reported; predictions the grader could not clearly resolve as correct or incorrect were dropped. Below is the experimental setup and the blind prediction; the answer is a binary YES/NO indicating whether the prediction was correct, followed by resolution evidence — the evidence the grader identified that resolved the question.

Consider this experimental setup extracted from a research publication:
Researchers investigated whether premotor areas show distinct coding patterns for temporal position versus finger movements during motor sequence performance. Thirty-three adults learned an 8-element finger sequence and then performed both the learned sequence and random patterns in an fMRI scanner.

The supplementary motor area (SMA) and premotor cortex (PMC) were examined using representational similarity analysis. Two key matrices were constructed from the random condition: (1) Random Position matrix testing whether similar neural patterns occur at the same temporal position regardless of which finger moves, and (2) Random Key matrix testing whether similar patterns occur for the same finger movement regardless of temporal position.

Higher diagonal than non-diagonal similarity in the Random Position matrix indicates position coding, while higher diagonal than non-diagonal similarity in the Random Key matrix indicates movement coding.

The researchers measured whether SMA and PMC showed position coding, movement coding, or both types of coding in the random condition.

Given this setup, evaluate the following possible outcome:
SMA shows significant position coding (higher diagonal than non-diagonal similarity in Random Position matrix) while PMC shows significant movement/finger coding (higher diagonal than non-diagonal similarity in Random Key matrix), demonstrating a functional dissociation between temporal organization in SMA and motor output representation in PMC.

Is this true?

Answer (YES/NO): NO